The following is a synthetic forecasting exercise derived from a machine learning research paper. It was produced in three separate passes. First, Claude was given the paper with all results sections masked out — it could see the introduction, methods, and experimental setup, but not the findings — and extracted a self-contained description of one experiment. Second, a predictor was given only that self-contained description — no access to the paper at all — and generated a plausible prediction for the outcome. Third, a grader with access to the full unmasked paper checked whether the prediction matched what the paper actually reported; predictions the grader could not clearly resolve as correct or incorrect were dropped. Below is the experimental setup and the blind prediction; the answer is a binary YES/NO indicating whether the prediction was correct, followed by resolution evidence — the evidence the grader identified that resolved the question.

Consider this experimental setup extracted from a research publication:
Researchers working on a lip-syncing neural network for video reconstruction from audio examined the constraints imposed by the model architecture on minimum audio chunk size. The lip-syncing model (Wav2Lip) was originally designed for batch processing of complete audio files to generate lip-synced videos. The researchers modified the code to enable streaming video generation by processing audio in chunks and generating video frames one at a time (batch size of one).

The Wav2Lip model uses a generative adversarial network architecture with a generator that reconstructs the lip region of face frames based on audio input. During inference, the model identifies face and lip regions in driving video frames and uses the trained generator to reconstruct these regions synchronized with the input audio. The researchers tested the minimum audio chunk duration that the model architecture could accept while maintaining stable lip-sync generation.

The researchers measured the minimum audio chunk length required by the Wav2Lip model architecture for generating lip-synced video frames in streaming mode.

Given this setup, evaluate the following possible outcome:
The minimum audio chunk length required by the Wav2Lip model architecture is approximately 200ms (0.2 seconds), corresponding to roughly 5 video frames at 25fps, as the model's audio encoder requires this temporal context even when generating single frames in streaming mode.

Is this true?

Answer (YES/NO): YES